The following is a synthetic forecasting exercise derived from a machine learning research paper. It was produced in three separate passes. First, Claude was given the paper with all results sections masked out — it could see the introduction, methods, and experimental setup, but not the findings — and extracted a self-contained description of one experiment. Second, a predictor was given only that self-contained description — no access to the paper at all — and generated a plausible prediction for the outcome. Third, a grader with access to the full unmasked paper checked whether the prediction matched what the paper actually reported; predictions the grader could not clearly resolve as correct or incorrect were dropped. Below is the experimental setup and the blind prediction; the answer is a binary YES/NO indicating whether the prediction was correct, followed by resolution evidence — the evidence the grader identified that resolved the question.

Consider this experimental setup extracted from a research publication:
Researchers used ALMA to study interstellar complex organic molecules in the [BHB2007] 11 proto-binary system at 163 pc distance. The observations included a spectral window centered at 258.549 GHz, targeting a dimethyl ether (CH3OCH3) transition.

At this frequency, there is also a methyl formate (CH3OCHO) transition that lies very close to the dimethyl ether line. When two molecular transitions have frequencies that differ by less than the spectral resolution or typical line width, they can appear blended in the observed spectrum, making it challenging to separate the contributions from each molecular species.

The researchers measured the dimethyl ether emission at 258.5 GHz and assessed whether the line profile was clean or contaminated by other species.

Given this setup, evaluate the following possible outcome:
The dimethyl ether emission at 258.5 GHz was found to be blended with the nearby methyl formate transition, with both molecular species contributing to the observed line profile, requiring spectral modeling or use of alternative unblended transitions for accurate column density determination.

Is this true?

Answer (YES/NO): NO